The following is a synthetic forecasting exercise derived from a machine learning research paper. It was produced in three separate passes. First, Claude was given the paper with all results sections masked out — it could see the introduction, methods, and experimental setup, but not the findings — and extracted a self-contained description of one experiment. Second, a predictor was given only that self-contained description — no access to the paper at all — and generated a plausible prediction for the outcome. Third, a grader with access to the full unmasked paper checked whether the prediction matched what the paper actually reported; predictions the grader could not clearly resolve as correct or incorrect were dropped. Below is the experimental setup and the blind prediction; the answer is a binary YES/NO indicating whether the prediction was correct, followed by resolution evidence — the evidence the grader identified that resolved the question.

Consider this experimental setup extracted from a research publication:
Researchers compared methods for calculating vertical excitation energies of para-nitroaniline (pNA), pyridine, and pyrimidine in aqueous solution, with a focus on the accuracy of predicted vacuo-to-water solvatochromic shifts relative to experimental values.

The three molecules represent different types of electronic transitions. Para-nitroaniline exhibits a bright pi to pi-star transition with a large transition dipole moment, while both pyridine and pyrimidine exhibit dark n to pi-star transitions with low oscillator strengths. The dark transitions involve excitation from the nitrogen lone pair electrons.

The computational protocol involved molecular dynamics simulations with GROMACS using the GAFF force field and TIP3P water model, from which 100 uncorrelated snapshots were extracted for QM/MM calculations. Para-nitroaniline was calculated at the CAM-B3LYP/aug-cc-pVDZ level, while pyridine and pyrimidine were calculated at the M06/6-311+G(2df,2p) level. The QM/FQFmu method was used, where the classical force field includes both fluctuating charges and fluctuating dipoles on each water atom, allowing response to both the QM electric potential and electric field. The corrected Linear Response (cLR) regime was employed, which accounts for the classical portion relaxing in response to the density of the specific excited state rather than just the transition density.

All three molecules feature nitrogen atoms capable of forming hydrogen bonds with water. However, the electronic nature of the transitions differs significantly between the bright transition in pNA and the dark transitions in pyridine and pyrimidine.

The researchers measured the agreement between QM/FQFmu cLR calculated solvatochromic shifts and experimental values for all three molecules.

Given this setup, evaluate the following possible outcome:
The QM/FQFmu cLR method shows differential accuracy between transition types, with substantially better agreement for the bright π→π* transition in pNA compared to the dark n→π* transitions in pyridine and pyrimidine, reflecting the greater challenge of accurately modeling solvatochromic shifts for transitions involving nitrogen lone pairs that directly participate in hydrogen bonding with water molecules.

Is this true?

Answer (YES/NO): NO